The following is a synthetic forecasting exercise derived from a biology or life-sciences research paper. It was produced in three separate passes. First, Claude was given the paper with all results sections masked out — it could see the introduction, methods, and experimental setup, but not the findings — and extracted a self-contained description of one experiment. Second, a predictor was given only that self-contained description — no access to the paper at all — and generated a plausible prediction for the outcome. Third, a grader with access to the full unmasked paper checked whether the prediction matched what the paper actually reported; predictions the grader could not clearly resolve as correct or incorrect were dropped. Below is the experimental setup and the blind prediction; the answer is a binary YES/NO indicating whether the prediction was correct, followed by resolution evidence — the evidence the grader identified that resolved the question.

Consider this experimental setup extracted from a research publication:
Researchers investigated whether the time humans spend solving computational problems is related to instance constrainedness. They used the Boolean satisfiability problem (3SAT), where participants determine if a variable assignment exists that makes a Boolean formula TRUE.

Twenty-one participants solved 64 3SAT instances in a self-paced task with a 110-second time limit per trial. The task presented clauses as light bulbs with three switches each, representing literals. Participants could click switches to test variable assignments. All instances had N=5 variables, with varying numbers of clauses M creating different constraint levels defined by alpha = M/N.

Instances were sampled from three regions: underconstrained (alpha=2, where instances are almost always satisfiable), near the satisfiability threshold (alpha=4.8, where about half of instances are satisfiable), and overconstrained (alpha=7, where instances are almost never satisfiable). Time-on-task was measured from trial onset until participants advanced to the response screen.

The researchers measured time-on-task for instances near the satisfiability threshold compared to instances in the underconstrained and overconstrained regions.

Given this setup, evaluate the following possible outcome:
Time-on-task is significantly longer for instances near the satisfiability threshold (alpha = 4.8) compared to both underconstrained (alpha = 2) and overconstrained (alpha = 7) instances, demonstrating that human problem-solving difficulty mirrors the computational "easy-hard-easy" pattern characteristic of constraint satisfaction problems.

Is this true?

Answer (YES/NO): NO